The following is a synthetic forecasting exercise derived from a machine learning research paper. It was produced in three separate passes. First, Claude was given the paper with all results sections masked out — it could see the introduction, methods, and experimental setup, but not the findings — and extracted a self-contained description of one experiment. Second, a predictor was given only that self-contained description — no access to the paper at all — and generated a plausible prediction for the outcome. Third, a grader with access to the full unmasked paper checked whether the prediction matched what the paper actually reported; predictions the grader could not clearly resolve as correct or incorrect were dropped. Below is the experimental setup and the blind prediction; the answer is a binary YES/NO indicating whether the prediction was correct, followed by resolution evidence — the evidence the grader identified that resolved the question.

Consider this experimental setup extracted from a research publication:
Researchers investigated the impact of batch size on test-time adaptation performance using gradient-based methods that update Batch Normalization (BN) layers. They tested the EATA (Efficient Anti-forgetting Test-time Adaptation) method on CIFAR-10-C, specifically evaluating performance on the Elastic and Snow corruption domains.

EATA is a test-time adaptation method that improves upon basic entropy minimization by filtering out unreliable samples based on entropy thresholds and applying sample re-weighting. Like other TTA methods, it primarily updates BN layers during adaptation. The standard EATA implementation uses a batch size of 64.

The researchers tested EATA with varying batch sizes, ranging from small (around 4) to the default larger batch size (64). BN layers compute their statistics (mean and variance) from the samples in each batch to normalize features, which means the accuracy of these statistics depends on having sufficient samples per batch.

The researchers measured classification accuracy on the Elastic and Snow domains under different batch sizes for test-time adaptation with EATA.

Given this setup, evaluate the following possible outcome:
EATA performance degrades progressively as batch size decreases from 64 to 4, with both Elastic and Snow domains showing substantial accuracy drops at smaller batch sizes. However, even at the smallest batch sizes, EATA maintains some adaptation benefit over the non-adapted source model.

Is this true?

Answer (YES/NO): NO